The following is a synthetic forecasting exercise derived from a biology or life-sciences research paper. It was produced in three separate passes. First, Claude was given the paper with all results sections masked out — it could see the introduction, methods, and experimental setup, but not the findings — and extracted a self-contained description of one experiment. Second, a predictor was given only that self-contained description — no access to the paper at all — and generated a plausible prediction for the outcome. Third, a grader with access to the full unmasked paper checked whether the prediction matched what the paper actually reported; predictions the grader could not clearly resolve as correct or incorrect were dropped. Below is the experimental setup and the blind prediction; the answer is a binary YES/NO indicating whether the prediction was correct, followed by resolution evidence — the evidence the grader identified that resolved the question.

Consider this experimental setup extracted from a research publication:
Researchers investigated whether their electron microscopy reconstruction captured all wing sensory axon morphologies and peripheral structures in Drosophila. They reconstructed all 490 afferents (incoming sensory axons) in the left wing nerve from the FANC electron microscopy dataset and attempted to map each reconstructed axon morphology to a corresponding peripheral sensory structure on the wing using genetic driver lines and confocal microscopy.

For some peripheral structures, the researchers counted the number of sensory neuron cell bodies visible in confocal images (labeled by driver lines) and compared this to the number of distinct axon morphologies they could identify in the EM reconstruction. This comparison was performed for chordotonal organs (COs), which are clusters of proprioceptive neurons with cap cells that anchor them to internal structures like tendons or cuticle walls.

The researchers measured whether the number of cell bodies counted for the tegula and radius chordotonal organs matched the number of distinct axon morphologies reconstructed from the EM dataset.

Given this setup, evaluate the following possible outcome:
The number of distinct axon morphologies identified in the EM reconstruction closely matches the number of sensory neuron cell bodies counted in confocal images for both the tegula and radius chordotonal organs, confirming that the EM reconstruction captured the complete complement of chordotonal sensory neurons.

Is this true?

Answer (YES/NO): NO